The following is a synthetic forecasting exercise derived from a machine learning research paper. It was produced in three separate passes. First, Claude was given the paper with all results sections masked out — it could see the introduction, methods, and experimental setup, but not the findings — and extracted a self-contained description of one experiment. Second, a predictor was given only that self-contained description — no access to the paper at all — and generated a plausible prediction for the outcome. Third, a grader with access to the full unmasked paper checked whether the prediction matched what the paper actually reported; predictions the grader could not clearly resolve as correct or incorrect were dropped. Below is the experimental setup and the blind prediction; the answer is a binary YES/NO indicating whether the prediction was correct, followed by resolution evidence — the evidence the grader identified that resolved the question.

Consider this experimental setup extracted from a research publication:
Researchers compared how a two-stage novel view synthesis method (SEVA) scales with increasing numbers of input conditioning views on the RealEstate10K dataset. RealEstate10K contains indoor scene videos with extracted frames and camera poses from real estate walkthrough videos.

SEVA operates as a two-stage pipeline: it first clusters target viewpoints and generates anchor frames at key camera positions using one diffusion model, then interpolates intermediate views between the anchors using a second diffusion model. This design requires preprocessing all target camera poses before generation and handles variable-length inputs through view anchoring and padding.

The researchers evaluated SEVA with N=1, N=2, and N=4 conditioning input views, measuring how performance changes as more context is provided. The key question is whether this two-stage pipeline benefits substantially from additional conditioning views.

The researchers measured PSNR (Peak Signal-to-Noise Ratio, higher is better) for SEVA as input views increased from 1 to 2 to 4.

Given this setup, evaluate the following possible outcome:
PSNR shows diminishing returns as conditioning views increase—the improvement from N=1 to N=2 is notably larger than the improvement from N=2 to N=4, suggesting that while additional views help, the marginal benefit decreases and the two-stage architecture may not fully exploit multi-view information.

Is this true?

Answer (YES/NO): YES